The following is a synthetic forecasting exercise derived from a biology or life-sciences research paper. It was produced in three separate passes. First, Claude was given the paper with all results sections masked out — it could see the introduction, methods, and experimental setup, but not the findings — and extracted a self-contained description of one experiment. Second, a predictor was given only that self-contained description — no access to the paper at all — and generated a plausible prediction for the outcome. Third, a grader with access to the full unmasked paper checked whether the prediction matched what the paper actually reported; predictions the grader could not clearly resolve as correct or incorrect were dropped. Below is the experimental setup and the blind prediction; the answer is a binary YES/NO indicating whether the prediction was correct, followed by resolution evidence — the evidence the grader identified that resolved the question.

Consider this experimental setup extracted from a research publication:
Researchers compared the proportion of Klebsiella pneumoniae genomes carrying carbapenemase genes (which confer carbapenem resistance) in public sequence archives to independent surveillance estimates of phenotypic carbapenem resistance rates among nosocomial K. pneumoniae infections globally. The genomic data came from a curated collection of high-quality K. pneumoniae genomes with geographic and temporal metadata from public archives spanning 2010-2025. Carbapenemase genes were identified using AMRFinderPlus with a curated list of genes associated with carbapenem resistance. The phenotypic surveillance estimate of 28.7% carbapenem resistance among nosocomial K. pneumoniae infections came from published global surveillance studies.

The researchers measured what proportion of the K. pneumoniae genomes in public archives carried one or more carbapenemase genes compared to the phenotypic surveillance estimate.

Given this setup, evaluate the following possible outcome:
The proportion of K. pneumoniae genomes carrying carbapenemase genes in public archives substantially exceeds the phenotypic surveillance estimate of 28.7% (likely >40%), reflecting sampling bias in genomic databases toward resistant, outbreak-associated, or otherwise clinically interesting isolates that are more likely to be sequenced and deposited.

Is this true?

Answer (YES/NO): YES